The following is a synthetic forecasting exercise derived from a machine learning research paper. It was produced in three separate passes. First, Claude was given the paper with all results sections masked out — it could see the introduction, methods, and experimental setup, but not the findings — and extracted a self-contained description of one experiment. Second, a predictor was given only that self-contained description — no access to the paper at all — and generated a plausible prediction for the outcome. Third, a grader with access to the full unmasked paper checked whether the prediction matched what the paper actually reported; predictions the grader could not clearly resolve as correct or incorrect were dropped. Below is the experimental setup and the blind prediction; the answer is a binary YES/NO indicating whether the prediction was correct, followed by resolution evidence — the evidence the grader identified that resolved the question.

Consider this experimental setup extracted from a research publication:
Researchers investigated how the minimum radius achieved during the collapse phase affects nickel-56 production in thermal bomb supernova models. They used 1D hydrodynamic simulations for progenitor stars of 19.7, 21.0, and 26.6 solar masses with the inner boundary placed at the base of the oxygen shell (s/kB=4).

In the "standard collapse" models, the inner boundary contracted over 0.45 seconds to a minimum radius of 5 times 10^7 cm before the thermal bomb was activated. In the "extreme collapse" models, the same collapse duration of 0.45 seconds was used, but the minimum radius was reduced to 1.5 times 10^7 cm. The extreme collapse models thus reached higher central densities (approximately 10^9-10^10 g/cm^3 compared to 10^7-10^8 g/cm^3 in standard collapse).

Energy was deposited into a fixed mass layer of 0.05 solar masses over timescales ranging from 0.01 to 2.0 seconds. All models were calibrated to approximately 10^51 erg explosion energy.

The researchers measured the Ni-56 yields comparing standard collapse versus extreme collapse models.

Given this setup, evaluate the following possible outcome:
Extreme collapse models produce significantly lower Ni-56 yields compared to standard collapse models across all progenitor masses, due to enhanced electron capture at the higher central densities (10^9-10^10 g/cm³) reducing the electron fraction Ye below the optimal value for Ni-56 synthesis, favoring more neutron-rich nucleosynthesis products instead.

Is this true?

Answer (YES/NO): NO